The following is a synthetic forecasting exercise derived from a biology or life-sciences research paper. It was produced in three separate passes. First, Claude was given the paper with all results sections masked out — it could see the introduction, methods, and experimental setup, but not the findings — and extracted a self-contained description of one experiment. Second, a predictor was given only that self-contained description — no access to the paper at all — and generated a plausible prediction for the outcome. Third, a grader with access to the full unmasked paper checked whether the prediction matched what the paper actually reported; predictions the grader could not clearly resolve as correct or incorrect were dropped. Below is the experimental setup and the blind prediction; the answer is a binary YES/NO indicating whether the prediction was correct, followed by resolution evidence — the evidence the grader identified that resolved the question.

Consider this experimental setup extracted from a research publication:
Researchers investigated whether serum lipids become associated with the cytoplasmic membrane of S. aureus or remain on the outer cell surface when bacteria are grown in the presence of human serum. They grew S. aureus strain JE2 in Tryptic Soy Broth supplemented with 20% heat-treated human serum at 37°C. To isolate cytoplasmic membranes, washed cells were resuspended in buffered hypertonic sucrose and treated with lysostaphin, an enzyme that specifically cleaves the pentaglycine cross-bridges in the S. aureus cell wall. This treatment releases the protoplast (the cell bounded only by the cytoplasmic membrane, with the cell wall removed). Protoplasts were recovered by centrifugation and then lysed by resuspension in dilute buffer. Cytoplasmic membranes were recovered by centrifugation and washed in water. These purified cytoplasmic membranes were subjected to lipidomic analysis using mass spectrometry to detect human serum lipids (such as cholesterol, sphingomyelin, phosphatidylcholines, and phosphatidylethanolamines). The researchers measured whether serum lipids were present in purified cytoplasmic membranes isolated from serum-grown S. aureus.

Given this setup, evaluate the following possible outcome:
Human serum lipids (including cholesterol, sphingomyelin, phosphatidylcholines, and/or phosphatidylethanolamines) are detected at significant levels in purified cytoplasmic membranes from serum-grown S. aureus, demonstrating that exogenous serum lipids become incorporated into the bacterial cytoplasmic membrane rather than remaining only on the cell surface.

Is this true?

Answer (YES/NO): NO